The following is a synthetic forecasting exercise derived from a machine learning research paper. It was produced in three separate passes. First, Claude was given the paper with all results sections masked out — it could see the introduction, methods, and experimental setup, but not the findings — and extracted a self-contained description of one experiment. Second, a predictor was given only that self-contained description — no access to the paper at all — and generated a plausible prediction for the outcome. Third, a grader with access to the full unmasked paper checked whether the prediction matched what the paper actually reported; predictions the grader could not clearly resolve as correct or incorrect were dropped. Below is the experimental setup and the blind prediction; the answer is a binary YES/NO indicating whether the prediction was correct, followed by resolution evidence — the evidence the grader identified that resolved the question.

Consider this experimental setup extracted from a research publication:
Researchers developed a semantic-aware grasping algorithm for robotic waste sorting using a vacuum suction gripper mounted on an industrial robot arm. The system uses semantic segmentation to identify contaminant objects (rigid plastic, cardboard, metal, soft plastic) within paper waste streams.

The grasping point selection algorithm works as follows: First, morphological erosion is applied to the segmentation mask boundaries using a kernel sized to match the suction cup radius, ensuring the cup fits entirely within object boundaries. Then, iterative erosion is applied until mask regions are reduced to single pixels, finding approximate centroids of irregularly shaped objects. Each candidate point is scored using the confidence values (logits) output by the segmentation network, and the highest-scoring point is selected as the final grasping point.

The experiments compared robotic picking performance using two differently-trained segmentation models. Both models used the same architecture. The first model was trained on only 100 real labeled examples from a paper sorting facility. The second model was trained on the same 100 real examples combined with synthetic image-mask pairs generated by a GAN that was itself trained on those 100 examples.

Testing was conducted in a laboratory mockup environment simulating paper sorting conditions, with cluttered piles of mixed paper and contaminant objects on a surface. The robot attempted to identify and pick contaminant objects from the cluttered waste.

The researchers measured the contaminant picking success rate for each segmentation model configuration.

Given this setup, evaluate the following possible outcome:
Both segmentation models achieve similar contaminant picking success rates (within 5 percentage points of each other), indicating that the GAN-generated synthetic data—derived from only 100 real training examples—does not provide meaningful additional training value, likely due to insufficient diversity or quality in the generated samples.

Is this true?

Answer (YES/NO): NO